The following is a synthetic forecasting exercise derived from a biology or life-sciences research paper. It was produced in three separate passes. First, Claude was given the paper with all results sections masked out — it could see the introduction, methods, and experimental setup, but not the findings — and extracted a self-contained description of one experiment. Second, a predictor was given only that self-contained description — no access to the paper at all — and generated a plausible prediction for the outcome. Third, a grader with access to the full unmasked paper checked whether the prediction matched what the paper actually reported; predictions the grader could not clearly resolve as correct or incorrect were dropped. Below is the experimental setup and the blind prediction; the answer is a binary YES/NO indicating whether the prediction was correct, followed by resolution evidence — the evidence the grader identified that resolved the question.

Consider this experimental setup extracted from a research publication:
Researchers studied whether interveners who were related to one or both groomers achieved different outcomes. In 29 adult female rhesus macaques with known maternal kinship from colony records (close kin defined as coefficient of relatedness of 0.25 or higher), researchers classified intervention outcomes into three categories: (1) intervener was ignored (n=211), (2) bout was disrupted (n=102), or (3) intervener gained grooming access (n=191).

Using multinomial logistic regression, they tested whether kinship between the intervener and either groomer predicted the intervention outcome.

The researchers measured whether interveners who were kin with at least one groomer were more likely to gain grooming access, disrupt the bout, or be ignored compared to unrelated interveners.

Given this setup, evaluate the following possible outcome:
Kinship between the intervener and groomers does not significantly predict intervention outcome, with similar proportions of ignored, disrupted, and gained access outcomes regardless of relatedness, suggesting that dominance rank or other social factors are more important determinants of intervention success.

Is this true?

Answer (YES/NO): YES